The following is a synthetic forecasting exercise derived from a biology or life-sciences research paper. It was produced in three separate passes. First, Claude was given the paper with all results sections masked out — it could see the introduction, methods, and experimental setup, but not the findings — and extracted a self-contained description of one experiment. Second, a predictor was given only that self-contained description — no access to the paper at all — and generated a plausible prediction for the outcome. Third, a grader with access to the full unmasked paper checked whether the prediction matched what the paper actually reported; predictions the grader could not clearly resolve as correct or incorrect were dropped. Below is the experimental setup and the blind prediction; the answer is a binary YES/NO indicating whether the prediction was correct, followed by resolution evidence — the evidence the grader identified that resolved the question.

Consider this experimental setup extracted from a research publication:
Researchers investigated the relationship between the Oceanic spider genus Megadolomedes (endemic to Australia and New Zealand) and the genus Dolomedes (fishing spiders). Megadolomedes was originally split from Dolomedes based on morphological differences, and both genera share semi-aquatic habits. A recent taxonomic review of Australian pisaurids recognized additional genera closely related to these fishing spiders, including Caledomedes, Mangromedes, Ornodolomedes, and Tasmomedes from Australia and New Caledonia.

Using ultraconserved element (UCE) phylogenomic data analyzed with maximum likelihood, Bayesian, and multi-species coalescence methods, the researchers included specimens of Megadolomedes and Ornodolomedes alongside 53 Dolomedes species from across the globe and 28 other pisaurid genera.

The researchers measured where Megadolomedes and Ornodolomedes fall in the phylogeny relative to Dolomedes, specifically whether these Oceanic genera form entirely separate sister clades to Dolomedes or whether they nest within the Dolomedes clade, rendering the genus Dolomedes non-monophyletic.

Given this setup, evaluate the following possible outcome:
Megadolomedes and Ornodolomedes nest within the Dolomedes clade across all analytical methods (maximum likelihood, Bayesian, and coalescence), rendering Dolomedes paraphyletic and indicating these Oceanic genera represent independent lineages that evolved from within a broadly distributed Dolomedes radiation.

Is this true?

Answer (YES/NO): NO